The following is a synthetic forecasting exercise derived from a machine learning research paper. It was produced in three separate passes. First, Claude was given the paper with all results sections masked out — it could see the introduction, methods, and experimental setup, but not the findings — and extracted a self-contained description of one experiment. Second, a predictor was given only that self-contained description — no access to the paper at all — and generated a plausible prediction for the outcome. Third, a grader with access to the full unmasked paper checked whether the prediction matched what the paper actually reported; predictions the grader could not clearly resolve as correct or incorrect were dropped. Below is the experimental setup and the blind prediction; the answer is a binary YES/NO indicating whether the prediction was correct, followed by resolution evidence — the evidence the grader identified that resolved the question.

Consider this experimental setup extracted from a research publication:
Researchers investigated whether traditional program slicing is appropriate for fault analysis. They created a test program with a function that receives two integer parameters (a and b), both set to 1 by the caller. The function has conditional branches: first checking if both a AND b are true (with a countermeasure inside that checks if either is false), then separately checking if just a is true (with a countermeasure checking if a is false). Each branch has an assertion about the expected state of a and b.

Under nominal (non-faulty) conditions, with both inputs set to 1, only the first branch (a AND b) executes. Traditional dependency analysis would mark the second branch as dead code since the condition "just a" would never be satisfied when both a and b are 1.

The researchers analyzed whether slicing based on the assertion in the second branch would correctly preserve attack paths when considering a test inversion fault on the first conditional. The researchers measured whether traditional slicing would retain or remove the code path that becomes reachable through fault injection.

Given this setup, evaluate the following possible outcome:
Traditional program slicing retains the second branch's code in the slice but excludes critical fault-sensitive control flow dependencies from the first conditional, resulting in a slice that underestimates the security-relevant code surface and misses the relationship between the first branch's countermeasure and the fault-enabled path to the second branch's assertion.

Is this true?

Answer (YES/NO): NO